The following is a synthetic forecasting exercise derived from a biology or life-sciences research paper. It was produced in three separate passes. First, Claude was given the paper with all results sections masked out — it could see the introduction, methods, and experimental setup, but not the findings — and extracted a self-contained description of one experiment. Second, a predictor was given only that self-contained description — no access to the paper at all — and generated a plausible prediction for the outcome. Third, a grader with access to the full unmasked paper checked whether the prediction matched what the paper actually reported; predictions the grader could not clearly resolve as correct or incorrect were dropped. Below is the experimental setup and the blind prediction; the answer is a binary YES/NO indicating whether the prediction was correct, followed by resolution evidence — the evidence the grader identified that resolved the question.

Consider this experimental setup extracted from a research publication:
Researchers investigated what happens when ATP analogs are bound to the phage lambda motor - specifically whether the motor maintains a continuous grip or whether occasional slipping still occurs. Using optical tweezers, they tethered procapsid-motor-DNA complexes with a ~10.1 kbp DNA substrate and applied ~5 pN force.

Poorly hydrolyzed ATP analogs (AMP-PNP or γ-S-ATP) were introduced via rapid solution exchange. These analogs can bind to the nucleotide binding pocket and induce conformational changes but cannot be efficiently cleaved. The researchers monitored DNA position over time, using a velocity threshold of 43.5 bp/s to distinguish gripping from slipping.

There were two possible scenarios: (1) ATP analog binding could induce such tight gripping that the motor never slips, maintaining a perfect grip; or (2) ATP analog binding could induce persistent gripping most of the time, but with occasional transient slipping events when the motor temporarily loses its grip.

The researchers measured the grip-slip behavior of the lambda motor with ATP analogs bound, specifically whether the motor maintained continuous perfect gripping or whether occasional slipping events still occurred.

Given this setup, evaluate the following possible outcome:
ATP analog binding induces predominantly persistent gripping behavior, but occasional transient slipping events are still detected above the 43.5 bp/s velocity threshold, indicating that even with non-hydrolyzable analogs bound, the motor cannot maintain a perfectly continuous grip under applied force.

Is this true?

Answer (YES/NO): YES